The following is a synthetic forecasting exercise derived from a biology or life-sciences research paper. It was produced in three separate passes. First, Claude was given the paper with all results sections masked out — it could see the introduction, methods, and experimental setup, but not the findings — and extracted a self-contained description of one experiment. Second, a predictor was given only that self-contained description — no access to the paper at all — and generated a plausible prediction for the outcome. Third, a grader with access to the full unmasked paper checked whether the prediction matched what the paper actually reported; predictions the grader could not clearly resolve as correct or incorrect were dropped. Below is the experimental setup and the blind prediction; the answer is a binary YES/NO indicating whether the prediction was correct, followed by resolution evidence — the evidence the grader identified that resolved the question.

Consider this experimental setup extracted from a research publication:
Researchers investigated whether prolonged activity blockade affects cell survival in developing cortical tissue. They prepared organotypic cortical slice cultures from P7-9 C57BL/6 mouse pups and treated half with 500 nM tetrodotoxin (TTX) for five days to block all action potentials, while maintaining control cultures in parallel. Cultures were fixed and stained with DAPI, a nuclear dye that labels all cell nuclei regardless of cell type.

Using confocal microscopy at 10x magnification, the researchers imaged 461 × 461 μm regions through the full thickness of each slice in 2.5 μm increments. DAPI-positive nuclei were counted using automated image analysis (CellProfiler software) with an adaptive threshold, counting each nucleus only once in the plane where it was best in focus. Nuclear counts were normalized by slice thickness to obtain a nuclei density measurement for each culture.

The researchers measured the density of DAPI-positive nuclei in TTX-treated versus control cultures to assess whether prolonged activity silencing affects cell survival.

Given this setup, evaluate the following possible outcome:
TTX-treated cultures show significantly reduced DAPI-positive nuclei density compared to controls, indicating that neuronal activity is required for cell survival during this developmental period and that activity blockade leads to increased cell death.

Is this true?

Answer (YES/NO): NO